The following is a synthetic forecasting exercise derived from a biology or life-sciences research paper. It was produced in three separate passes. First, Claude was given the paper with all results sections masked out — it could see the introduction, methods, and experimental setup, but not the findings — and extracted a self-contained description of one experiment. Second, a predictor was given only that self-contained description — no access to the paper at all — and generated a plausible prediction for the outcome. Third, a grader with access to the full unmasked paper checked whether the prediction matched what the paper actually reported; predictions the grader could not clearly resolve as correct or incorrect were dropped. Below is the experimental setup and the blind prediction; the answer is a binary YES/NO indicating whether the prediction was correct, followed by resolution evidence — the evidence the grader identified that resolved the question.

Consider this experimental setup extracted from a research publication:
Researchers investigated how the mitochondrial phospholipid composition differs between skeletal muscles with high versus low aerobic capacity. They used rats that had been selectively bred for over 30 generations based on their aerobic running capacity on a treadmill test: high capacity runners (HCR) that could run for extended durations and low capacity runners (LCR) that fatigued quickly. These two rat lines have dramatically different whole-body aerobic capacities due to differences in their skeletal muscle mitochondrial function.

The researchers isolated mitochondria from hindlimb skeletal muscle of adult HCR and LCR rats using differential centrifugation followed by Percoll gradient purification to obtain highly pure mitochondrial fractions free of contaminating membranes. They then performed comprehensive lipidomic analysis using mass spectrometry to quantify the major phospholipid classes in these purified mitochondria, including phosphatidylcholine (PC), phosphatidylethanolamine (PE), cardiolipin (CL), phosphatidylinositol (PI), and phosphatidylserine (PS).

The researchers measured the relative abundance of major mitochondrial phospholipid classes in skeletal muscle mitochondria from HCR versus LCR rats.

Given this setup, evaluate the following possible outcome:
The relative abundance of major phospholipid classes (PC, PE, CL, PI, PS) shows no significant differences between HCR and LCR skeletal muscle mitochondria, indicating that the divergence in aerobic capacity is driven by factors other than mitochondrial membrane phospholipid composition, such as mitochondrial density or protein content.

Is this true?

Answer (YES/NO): NO